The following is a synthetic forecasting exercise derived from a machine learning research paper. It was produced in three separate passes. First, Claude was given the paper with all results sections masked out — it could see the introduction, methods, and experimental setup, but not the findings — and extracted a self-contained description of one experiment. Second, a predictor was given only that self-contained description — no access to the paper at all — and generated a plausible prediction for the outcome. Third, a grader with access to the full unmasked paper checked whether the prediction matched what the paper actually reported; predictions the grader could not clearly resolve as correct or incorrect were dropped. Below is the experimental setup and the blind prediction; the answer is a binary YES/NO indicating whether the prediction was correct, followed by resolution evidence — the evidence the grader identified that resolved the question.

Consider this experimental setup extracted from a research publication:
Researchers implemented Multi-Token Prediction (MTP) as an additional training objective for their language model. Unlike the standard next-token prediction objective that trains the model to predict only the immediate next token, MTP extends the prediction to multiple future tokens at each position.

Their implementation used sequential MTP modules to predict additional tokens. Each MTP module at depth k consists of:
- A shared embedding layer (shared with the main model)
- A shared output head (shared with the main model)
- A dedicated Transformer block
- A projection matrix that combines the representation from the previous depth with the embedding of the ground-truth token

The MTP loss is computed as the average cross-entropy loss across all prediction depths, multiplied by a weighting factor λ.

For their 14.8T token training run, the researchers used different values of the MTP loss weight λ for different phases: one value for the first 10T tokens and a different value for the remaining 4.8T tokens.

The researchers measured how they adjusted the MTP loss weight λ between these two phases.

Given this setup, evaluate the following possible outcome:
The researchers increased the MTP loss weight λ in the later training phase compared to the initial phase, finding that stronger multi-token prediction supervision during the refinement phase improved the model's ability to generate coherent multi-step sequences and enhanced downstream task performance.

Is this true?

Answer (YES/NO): NO